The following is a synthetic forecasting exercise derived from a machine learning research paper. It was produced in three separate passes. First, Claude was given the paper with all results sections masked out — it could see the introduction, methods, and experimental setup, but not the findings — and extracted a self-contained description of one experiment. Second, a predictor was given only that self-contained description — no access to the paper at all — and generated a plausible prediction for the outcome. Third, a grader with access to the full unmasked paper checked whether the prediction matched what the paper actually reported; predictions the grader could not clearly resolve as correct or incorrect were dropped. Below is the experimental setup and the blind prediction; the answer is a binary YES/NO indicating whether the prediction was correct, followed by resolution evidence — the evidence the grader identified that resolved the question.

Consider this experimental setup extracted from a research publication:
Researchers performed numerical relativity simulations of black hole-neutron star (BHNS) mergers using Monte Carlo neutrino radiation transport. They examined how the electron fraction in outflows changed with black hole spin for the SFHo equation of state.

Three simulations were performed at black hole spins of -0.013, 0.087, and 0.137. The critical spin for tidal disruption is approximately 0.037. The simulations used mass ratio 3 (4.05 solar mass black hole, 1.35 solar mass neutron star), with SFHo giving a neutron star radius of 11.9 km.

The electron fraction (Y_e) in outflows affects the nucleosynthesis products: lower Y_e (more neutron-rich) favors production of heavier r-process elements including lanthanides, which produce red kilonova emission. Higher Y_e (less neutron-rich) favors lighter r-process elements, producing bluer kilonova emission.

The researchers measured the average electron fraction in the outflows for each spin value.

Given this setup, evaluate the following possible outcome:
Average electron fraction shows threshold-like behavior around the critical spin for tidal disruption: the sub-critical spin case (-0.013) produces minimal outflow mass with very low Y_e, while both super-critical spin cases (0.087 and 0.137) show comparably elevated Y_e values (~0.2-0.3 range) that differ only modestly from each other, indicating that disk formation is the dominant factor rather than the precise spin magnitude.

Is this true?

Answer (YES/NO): NO